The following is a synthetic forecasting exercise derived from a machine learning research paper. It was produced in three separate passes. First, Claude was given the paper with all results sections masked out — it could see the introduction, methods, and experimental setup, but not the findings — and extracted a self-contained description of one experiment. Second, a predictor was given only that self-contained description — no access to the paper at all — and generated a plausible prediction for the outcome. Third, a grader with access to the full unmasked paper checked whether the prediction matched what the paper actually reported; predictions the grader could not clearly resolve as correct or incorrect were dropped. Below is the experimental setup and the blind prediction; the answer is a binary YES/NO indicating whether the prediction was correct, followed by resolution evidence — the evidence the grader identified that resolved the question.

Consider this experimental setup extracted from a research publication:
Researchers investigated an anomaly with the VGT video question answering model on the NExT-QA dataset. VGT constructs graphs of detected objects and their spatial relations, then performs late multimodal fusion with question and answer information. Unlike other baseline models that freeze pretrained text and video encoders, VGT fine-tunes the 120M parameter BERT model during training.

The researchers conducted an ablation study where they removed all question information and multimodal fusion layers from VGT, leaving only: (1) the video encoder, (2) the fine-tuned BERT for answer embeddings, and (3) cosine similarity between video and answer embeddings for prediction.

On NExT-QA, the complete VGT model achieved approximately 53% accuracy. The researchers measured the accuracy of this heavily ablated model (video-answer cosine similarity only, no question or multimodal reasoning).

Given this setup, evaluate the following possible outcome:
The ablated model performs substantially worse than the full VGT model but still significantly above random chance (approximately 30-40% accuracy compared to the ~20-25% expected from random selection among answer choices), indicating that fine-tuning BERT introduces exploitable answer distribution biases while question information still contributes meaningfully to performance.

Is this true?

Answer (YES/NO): NO